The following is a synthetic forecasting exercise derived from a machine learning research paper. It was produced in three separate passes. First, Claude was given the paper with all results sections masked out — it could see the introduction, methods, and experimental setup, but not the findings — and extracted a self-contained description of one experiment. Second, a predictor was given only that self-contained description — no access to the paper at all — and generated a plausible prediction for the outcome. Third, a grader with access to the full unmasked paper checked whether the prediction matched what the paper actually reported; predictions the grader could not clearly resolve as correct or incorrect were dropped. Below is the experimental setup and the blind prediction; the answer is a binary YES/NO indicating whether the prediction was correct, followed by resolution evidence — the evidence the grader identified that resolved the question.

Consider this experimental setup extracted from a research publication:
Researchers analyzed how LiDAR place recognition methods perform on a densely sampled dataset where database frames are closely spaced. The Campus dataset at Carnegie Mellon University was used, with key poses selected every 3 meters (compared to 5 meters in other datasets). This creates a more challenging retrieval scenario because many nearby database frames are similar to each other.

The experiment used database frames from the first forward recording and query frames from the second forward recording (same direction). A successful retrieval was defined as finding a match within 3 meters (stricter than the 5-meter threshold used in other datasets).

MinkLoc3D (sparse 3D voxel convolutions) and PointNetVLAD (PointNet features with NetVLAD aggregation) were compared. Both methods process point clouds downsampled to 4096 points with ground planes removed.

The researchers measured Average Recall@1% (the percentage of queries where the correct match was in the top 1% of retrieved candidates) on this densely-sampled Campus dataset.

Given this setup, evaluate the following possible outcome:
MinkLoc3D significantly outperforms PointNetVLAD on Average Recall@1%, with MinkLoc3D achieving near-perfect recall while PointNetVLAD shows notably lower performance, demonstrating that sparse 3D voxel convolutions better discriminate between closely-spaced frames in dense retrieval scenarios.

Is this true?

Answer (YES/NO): NO